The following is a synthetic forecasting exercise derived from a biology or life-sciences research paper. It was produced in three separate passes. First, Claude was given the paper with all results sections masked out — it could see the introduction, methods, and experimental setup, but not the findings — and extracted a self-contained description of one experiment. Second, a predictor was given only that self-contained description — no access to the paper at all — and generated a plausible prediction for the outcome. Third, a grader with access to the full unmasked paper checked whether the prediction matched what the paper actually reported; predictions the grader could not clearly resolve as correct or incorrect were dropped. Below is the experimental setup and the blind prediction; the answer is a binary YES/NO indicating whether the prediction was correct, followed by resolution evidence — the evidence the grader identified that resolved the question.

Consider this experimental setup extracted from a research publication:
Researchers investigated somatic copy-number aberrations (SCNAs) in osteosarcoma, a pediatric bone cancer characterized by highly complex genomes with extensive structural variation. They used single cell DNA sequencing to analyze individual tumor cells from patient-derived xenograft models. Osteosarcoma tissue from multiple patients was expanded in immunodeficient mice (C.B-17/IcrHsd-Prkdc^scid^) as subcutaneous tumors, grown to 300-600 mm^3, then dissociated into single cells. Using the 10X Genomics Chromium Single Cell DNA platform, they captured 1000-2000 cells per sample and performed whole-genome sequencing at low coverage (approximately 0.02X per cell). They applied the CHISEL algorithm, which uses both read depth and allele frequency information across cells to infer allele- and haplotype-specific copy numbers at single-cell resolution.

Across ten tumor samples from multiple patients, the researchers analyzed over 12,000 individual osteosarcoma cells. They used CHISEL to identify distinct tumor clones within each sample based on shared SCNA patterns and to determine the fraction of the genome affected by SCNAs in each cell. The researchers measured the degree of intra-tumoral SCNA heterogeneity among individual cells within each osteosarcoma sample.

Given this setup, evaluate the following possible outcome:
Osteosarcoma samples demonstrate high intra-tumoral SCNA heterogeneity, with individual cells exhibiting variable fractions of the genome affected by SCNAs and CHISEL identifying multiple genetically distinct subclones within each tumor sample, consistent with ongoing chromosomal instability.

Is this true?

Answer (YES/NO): NO